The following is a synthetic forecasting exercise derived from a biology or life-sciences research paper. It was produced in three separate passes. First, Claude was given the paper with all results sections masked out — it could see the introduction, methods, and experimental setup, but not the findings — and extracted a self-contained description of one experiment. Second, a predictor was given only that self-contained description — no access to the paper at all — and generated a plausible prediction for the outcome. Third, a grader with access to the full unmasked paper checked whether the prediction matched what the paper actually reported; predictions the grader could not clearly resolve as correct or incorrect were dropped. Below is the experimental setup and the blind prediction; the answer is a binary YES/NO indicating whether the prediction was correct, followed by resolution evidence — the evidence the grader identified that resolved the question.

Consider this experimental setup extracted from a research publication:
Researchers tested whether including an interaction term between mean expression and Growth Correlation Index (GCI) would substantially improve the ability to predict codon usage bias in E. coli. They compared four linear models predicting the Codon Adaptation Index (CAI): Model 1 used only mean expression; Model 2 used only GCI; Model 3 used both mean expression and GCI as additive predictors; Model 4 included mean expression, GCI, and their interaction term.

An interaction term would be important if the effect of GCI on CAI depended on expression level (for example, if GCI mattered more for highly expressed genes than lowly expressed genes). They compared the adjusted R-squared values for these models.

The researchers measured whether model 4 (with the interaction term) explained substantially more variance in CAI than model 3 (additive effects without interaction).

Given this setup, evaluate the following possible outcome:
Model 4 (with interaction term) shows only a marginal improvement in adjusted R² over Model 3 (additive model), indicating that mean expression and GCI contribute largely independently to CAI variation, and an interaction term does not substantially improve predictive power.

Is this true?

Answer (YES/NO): YES